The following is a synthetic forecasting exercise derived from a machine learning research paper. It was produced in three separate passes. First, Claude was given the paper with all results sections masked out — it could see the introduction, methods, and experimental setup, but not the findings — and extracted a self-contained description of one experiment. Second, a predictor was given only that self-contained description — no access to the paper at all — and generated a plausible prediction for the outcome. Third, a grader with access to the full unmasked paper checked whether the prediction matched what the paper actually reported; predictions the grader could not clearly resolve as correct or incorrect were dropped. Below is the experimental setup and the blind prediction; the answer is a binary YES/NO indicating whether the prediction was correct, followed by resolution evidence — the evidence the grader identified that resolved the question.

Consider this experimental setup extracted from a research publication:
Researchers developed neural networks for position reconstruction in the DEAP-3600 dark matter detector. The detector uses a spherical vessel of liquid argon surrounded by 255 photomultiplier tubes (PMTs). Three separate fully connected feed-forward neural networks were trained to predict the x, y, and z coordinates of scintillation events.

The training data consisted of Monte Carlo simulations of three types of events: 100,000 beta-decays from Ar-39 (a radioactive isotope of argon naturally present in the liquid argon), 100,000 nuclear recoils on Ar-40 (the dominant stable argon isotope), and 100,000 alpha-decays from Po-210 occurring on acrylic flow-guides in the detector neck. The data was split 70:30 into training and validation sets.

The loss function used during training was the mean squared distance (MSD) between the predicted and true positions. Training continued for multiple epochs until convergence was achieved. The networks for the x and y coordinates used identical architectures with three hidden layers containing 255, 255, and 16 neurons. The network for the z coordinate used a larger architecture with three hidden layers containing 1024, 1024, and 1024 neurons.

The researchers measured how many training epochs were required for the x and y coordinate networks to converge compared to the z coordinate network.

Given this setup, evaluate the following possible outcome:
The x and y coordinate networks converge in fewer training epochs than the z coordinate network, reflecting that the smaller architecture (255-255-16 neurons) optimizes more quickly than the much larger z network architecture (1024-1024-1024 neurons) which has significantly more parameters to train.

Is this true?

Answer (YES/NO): NO